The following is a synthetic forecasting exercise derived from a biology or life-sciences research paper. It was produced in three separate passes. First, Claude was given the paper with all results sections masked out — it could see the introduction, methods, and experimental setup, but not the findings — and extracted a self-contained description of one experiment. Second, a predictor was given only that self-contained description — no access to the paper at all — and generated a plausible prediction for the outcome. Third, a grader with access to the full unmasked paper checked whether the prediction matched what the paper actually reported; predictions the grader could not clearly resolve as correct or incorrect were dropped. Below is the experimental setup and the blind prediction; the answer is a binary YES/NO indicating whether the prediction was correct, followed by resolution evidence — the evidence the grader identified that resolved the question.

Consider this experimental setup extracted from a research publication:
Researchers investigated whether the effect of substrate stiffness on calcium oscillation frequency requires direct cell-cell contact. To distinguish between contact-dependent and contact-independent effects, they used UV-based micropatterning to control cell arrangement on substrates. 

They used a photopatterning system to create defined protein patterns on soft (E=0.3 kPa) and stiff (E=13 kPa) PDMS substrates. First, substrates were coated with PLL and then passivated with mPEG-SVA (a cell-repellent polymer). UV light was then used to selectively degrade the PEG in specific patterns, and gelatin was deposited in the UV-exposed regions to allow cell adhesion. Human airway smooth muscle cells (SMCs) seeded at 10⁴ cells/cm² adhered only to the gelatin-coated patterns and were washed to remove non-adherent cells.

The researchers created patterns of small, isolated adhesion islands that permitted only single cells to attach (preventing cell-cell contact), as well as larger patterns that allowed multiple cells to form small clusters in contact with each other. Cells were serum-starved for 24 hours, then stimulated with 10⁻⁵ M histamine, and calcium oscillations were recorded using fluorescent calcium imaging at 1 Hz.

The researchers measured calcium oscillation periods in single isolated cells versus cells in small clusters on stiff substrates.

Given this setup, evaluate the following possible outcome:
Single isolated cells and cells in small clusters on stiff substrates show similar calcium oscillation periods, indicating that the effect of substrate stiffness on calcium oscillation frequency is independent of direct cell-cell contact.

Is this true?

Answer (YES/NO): NO